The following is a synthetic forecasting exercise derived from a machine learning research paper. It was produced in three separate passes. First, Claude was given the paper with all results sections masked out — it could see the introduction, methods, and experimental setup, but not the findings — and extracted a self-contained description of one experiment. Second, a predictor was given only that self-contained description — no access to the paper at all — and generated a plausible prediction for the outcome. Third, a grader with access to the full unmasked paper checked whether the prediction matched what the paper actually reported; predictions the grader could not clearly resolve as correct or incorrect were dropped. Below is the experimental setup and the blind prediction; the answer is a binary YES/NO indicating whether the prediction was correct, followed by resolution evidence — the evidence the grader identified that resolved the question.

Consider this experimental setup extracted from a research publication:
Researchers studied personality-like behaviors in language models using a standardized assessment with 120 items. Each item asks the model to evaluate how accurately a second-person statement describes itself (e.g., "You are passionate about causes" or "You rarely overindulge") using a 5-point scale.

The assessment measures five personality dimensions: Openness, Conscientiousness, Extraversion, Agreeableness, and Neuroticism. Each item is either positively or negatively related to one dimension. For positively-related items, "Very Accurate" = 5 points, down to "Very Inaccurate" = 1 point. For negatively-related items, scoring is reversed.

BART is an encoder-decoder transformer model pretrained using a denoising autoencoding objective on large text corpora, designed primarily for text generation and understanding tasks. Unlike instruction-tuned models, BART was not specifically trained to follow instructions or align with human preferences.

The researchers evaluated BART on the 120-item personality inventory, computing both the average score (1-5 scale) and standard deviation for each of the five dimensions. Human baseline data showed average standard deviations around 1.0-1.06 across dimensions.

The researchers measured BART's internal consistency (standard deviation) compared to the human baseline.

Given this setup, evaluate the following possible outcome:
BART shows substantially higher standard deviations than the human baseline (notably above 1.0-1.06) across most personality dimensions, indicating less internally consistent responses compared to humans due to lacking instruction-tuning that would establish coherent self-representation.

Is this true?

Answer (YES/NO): YES